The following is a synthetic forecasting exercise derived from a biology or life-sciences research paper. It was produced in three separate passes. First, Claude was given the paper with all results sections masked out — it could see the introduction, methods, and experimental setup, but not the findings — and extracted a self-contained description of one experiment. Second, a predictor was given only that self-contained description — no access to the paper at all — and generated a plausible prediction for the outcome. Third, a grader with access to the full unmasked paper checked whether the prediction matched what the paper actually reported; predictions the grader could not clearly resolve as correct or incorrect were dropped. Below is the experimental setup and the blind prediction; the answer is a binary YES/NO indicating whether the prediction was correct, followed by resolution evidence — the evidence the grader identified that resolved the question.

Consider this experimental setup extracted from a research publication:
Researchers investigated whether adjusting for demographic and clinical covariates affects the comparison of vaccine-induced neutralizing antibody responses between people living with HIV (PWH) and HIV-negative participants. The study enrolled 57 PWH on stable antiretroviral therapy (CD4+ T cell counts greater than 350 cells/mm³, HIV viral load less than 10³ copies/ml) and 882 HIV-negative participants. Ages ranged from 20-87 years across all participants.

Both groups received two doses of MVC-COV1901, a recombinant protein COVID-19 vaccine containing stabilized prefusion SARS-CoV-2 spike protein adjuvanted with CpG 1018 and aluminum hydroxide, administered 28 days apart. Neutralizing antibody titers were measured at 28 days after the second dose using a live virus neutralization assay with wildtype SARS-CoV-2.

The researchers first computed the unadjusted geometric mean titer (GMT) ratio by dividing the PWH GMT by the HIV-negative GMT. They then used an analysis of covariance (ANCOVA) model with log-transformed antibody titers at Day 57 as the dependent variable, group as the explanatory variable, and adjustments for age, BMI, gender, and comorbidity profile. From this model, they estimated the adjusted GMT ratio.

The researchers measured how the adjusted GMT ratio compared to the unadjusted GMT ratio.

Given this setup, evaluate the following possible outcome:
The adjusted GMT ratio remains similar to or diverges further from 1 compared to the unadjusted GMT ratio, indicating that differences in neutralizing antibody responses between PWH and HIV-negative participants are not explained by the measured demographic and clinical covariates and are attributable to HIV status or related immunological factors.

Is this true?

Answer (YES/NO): YES